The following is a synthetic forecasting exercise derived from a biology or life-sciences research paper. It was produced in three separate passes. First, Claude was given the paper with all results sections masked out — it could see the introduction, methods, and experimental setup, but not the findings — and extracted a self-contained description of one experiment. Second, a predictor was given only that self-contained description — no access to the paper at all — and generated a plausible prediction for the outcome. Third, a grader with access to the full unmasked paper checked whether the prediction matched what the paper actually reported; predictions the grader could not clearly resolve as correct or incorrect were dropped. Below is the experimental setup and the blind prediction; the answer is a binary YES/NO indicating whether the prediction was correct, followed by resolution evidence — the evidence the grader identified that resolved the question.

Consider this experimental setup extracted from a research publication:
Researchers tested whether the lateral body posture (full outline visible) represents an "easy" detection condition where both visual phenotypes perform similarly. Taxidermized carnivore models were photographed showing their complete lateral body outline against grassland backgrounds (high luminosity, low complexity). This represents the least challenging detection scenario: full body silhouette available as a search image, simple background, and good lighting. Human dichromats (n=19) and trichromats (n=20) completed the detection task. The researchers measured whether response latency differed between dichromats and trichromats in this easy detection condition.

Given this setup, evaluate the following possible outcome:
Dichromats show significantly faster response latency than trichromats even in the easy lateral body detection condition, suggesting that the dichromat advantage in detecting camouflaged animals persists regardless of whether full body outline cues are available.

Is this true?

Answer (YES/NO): NO